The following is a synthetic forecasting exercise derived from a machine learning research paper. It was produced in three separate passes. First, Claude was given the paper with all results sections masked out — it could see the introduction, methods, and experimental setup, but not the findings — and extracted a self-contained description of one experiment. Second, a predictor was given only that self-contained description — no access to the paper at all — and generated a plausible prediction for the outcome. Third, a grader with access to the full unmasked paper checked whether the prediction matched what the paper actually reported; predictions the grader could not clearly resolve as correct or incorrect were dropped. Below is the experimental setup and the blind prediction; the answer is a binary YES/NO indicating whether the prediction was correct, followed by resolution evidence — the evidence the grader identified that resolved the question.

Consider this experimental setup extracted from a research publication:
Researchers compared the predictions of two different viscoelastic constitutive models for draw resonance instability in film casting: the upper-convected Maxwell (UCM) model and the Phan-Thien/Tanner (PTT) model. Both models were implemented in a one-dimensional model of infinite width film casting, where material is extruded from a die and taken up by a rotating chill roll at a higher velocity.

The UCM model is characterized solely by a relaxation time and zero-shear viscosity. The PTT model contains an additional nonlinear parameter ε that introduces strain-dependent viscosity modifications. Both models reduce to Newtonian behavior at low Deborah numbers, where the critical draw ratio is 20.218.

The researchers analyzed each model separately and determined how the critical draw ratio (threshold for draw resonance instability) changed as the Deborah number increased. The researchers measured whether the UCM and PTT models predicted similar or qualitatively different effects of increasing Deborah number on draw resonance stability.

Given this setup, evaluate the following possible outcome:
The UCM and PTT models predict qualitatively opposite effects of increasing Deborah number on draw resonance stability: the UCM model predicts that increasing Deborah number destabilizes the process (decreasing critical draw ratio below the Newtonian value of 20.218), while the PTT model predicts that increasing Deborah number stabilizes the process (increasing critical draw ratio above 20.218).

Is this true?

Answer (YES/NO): NO